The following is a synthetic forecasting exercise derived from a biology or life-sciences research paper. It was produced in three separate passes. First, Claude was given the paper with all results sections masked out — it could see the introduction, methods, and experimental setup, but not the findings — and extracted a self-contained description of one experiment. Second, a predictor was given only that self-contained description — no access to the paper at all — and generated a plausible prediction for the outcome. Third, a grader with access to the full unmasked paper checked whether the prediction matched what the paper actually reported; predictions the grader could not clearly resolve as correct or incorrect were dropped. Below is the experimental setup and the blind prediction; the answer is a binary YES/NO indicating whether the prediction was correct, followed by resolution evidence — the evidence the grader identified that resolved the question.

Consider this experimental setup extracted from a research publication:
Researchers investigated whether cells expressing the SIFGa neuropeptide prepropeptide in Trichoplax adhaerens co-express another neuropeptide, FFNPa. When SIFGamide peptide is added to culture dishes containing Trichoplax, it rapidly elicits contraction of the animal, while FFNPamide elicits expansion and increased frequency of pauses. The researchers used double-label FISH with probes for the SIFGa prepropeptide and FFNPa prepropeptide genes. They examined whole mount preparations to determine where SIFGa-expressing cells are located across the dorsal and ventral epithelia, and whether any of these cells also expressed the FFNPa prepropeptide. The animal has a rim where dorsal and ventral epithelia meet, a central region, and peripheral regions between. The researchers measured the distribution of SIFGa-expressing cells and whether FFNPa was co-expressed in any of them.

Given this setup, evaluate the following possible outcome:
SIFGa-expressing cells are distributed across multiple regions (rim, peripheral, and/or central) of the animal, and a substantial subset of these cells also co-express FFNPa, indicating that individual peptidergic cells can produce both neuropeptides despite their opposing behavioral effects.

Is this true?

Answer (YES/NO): YES